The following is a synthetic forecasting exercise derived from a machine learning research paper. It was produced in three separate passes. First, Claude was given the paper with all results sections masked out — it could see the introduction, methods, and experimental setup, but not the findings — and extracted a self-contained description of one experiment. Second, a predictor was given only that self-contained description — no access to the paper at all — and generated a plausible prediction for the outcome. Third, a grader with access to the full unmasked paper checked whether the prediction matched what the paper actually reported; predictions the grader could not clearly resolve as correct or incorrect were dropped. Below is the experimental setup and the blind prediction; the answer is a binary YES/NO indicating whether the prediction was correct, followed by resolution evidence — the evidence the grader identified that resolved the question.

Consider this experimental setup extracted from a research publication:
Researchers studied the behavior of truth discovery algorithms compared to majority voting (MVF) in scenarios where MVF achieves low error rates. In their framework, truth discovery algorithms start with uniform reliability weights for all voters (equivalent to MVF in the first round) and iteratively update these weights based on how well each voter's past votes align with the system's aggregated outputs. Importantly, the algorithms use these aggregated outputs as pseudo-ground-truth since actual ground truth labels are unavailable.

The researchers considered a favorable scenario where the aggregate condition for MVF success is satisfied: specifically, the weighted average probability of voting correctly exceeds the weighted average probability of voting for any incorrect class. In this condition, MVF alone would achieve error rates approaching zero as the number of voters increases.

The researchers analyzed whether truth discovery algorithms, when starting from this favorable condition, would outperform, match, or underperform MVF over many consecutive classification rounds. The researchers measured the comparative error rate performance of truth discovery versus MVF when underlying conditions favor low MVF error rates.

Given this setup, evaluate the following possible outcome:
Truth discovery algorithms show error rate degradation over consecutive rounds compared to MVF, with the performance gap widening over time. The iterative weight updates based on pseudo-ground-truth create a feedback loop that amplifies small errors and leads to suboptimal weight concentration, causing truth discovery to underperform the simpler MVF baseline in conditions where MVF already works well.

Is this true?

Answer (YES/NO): NO